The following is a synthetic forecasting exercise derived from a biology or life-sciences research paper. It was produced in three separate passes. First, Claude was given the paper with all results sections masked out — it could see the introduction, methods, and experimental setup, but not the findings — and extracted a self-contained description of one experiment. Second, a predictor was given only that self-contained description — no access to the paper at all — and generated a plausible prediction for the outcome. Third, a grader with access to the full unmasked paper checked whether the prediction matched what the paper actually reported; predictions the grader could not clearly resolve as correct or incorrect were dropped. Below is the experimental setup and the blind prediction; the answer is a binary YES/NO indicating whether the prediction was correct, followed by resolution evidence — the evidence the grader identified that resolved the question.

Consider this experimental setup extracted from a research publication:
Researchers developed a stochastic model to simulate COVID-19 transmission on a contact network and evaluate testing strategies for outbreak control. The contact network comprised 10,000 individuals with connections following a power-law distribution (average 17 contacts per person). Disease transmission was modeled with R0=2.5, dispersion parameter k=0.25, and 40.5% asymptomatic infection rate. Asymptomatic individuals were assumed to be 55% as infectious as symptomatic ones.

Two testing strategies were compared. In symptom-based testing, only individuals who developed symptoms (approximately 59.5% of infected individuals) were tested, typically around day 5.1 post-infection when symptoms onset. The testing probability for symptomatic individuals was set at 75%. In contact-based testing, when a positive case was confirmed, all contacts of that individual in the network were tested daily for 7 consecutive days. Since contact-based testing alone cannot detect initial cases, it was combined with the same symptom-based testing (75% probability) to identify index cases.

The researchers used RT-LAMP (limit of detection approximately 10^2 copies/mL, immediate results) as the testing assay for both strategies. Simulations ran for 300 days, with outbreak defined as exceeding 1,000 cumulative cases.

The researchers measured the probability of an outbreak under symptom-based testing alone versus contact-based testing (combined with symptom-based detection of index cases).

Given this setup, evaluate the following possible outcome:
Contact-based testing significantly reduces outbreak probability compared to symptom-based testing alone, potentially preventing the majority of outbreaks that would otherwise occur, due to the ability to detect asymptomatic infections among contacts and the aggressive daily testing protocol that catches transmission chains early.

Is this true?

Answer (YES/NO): NO